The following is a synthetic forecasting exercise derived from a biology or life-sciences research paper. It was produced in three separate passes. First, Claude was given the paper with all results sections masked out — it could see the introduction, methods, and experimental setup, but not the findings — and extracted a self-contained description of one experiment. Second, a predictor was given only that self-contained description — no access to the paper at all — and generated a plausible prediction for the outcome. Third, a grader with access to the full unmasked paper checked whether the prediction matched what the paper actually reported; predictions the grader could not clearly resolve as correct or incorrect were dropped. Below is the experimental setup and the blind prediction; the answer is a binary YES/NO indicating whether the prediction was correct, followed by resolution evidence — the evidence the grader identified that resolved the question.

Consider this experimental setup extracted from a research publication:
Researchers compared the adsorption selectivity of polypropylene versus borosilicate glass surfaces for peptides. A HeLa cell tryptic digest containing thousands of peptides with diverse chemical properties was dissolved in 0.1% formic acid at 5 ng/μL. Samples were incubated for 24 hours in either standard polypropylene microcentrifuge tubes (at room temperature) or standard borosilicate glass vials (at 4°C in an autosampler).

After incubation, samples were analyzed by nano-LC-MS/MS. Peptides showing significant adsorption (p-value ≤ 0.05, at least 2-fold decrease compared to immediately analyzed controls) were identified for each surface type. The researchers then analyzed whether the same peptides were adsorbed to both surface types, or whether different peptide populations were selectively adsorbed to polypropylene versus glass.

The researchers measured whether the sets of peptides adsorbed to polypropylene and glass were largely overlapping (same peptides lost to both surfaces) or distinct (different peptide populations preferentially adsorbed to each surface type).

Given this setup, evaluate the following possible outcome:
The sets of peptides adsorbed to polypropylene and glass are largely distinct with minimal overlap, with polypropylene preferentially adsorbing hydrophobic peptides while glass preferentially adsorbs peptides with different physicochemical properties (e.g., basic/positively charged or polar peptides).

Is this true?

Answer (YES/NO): NO